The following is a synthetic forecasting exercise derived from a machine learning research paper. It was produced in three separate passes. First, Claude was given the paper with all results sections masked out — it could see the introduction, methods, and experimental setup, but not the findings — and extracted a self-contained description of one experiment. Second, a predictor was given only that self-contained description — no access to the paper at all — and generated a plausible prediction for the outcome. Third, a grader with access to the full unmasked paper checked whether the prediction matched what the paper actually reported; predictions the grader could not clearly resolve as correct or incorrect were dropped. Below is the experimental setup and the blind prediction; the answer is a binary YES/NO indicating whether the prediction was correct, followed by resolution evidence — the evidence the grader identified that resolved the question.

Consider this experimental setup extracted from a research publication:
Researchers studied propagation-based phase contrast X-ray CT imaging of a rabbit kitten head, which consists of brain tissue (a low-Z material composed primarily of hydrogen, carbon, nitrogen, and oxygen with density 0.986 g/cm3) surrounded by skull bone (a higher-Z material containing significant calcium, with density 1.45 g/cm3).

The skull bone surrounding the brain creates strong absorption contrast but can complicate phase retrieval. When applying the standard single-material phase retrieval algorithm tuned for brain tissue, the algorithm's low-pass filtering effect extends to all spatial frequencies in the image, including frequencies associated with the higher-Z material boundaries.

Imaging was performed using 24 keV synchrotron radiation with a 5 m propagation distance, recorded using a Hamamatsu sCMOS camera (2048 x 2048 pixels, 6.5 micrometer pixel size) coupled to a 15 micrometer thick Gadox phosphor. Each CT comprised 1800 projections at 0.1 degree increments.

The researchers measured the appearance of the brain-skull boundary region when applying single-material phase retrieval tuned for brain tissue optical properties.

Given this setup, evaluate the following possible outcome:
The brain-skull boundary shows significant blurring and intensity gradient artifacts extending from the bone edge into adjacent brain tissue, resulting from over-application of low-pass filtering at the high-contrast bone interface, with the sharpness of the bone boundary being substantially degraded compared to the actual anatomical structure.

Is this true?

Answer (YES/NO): YES